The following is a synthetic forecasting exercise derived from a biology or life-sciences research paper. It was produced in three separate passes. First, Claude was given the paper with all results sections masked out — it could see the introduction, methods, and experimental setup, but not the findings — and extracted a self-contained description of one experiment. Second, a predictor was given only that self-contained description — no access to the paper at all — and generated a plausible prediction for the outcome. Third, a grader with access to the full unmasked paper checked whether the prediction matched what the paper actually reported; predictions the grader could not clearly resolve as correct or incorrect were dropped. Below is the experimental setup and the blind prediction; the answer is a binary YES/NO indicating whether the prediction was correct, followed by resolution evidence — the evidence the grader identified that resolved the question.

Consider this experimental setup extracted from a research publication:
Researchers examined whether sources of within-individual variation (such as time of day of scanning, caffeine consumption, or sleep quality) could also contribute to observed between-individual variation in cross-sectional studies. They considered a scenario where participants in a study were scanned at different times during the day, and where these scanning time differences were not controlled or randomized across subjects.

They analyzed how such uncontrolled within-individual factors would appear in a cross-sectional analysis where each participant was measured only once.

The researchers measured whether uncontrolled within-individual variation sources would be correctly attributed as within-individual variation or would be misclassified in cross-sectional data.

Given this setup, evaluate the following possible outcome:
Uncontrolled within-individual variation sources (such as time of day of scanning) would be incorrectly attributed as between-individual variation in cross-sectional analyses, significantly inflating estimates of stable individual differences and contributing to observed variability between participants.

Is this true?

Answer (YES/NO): YES